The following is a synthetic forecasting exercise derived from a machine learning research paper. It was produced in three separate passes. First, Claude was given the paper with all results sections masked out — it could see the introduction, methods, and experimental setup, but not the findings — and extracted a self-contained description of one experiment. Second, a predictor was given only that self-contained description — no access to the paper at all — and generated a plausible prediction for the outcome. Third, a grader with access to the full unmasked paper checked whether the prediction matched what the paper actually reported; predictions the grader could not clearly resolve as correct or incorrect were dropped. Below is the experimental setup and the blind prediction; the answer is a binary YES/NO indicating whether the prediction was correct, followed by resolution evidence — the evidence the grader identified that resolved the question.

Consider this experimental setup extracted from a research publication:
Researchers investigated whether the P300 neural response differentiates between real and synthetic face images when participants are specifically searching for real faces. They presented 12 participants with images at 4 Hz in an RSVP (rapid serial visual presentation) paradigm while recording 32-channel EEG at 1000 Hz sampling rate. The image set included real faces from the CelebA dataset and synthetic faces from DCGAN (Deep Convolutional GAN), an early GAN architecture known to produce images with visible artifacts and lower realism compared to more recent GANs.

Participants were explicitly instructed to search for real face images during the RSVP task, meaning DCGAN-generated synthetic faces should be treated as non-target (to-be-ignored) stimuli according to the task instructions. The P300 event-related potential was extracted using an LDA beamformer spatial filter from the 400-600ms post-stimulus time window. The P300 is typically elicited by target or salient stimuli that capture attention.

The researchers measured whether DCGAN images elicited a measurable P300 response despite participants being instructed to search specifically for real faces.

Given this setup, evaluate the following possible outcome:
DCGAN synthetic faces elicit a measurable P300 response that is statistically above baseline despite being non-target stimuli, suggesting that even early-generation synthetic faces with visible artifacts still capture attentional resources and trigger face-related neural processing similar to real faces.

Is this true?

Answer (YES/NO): YES